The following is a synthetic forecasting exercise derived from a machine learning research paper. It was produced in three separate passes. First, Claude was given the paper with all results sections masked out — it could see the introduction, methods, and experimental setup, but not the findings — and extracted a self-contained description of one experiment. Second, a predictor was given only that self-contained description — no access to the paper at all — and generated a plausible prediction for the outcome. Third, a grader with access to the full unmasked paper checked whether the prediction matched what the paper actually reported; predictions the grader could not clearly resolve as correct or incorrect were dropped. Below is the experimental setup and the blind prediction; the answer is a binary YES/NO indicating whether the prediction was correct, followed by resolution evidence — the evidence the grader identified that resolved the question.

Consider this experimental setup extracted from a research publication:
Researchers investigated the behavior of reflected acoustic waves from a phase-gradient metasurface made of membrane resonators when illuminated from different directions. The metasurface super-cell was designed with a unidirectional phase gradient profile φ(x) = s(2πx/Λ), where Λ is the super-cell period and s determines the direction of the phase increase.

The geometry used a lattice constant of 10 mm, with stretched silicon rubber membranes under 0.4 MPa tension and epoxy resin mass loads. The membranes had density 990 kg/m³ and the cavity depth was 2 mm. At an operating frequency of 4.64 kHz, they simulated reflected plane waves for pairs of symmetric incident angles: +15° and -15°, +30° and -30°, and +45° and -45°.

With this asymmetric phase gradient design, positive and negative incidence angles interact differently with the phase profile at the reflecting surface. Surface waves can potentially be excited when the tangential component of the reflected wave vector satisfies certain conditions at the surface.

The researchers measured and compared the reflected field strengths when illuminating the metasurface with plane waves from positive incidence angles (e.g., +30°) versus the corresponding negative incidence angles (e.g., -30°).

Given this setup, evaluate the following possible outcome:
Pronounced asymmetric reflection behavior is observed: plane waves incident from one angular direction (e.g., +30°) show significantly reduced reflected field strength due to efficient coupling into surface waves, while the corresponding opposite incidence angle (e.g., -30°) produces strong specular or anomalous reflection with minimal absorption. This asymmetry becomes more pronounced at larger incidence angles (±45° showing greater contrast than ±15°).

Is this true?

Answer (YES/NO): NO